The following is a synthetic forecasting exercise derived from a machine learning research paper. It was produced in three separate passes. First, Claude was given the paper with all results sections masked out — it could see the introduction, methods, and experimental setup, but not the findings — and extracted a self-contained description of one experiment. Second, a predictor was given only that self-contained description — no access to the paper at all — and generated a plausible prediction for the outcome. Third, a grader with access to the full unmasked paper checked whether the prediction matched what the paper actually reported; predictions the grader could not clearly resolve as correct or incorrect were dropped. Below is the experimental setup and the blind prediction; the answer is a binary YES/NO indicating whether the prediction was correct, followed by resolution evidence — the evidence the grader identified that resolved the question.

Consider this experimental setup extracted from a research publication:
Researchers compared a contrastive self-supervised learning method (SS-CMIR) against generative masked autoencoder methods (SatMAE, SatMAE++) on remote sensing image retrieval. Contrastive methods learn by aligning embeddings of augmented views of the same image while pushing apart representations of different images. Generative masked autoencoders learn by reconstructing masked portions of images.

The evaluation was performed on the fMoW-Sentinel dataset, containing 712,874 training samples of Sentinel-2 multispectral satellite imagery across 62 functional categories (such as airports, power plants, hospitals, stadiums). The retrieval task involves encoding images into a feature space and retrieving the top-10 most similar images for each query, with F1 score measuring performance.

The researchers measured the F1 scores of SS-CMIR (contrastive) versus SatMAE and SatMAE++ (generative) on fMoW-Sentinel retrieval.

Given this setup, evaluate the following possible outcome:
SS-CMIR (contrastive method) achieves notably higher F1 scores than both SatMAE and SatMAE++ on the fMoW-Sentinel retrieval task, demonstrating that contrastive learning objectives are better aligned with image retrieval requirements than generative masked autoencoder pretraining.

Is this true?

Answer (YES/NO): YES